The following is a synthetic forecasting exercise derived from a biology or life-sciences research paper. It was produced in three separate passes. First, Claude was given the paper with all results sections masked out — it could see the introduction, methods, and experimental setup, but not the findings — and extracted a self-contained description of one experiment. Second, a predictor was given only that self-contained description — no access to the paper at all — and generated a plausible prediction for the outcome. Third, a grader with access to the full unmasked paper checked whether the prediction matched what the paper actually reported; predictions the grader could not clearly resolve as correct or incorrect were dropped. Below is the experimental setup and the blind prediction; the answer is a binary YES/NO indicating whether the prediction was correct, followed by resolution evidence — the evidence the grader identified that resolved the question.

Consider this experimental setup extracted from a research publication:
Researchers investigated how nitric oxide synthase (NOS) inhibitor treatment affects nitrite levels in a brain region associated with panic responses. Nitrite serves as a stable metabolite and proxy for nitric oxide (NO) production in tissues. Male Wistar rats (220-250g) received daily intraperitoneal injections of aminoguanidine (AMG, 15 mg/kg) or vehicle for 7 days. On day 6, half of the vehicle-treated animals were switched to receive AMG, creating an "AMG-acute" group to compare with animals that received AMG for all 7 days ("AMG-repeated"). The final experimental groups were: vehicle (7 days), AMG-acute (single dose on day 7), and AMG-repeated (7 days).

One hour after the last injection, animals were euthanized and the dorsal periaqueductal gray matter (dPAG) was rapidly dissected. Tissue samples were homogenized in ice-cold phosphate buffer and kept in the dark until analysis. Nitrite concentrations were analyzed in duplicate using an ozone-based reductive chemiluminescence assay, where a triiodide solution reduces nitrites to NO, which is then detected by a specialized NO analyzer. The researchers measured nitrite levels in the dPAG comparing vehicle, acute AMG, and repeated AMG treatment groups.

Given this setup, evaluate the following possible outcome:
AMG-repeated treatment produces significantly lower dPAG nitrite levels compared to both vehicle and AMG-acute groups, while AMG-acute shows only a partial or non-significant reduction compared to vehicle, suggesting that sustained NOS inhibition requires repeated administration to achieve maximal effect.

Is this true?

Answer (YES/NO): YES